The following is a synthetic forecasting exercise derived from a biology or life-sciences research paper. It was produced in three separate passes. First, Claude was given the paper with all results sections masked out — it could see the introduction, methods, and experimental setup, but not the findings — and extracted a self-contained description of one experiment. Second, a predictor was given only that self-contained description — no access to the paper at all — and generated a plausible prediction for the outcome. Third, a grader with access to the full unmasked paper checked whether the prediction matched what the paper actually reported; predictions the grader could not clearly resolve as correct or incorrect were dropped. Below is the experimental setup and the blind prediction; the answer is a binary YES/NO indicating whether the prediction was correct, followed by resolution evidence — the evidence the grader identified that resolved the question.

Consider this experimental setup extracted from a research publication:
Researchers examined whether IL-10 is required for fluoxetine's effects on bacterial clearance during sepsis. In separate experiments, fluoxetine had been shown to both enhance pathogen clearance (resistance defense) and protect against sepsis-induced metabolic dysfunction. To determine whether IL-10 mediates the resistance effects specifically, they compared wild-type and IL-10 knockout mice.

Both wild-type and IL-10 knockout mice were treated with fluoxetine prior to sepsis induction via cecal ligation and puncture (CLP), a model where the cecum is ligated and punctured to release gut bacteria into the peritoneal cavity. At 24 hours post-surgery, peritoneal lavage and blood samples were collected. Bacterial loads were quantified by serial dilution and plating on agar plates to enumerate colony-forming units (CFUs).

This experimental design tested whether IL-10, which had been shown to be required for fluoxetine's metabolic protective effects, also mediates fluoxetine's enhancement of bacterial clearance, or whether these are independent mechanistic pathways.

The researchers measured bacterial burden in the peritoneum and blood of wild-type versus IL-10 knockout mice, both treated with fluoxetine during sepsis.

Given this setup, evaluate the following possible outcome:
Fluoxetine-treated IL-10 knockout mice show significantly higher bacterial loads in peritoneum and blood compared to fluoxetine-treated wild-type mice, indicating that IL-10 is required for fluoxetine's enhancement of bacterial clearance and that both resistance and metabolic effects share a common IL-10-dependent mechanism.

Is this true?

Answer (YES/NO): NO